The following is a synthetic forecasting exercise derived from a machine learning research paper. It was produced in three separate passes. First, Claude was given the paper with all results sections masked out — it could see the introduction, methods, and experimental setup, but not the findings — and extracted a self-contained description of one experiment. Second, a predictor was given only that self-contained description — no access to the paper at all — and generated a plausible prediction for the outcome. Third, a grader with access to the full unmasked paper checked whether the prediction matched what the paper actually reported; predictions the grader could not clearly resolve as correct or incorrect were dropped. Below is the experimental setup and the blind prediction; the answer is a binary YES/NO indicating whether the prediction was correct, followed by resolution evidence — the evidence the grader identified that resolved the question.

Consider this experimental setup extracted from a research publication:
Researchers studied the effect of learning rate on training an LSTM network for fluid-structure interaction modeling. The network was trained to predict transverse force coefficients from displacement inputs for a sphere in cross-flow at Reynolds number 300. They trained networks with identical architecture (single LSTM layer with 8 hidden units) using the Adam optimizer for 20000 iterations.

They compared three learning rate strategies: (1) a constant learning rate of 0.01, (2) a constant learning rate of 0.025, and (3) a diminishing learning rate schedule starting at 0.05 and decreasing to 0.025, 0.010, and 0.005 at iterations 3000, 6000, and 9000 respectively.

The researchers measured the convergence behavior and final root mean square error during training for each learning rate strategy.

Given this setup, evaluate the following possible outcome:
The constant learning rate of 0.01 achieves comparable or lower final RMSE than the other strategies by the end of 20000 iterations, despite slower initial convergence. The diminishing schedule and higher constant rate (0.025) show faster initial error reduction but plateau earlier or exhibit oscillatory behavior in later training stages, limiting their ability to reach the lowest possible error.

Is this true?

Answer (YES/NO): NO